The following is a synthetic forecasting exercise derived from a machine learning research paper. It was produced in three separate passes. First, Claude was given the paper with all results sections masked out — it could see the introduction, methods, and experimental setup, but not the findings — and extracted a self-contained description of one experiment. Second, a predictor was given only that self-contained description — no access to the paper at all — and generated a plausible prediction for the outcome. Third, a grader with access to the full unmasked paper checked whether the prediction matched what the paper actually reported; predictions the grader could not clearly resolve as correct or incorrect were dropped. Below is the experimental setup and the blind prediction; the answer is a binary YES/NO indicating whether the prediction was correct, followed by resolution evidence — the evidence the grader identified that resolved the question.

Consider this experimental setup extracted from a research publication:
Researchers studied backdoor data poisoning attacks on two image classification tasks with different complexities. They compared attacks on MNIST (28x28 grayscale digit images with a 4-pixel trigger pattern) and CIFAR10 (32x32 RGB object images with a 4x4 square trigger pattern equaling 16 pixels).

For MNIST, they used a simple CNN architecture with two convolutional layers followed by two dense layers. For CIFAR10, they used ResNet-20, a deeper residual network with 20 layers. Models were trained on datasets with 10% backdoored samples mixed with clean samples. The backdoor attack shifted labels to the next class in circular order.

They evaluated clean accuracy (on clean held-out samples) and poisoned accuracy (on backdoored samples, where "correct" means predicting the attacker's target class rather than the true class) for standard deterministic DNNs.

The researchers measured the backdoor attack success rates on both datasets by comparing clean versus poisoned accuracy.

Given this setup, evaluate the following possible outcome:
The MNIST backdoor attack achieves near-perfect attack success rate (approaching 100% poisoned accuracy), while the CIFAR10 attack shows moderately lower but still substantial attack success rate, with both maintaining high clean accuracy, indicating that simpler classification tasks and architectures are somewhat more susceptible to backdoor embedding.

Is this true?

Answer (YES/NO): YES